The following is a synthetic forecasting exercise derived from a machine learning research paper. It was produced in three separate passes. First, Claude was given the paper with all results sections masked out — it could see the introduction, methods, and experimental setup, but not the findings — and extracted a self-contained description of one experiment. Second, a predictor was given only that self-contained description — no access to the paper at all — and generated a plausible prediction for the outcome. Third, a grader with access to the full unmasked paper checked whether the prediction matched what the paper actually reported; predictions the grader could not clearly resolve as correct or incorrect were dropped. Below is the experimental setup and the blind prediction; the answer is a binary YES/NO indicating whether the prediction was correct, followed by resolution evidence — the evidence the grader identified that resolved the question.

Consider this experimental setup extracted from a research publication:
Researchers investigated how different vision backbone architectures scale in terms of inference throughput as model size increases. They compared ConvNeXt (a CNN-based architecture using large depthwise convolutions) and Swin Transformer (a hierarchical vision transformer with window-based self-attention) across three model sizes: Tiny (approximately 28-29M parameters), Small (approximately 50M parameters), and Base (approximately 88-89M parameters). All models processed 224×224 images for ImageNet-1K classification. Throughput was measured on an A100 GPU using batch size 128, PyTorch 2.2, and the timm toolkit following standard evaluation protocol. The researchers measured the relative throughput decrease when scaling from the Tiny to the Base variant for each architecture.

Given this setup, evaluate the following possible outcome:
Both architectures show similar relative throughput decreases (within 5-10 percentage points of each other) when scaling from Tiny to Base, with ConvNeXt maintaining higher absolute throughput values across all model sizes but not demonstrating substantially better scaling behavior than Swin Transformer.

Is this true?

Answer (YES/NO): NO